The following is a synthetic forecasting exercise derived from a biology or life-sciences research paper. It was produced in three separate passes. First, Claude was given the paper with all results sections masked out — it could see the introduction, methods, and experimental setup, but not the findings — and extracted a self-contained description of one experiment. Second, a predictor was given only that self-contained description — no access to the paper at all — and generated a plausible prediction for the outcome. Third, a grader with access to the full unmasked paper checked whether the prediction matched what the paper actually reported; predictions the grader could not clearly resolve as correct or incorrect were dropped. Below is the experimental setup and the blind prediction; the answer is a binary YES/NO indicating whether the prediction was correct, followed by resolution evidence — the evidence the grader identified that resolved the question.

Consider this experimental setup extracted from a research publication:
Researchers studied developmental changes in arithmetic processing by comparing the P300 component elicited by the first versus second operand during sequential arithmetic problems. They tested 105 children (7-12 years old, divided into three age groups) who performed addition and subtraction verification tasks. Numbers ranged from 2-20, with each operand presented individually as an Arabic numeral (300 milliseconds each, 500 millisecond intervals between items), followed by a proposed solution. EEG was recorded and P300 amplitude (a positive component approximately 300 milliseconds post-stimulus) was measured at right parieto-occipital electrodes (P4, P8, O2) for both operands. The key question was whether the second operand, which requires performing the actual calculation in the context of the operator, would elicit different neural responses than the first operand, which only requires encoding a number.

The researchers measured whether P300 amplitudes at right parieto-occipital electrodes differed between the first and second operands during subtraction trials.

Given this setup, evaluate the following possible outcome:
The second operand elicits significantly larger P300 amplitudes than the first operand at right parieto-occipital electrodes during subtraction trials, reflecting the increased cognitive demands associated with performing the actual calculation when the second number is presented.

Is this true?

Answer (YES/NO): YES